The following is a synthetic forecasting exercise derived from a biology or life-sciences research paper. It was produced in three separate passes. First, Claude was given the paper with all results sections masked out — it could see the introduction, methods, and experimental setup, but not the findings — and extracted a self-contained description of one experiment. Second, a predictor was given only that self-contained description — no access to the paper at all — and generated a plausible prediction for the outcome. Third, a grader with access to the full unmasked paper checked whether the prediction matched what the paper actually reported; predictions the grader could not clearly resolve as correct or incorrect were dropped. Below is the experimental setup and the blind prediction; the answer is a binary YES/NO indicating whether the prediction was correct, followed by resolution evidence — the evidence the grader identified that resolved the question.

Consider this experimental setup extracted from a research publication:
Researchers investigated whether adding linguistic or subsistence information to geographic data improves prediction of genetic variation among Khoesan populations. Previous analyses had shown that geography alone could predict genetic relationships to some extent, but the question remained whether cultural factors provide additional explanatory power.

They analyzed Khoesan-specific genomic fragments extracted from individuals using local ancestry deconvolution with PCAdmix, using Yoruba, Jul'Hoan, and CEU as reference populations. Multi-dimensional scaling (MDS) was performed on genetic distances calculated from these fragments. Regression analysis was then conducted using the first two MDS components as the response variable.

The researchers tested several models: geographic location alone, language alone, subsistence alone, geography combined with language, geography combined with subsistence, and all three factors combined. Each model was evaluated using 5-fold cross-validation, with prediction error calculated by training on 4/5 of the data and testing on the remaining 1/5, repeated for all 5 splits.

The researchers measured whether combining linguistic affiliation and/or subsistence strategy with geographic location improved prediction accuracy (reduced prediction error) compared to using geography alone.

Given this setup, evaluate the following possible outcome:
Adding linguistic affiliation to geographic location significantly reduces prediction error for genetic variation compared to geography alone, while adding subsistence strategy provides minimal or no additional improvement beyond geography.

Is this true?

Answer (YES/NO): NO